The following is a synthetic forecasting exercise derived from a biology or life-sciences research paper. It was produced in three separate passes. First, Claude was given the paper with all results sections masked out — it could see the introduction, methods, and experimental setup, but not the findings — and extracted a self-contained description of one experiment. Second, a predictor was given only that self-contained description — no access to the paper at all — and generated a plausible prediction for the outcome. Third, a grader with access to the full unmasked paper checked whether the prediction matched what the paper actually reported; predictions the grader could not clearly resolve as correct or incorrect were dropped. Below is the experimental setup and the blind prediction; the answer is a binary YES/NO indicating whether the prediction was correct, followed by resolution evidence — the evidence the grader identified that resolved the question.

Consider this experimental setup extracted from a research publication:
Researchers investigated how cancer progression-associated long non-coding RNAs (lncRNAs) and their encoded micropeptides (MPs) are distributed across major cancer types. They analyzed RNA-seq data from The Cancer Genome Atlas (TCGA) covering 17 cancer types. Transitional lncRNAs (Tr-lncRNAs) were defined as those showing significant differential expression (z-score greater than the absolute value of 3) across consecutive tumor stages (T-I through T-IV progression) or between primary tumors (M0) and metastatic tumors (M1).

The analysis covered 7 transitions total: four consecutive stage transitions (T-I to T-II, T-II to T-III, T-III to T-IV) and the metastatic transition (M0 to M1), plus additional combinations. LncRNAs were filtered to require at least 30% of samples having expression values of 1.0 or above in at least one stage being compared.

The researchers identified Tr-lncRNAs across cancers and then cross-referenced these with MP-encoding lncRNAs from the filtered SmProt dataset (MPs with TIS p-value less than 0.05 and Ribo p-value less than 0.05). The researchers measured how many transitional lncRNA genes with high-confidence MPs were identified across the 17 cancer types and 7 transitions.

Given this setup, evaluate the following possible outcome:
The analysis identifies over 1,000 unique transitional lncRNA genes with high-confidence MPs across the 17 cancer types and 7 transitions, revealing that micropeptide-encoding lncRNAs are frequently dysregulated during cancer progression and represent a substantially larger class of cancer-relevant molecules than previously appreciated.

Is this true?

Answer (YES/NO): NO